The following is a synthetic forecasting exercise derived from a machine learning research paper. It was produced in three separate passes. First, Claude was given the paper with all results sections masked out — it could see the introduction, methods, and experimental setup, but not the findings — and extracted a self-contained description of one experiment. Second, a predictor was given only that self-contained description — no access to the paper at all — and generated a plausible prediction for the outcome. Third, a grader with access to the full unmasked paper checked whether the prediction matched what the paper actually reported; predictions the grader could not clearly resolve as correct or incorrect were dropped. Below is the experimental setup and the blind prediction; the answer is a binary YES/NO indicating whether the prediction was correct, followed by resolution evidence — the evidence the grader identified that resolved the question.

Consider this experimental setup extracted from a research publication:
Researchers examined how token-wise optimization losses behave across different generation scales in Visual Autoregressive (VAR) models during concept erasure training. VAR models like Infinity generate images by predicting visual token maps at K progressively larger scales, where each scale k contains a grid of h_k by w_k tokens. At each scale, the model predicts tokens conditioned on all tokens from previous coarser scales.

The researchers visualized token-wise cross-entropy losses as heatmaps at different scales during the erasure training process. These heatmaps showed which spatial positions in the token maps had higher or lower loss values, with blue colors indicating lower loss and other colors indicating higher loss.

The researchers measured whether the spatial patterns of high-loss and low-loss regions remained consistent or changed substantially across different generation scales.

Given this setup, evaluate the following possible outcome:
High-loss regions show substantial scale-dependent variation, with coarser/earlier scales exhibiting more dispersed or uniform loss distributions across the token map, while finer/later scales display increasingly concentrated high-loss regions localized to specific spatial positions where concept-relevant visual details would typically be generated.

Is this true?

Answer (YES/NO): NO